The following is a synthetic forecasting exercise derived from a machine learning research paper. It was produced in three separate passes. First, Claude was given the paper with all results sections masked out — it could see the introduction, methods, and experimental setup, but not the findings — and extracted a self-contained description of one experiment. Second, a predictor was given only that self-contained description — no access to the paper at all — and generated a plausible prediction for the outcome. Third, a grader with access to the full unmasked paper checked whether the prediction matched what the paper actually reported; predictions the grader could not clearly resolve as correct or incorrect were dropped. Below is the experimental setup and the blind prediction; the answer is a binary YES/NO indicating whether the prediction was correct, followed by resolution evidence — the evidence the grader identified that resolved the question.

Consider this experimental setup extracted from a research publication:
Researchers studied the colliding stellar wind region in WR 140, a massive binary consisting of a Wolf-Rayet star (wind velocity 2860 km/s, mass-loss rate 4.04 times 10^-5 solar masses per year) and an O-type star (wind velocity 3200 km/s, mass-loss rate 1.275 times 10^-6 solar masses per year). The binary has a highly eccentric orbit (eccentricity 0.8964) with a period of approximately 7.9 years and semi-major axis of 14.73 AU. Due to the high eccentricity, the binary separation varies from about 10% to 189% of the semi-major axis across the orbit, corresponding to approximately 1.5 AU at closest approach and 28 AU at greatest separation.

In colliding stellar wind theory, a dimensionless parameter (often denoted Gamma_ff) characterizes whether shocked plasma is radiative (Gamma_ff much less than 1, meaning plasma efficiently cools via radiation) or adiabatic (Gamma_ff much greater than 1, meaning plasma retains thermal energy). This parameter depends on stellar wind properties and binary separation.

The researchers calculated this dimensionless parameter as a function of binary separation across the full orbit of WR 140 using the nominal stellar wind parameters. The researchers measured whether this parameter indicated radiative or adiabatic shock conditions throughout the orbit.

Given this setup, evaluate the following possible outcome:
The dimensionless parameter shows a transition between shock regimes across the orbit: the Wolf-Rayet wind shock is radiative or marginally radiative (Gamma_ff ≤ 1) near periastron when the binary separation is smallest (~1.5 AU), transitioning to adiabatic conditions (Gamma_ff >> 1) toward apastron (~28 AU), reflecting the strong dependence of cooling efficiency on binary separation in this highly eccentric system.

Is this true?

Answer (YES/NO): NO